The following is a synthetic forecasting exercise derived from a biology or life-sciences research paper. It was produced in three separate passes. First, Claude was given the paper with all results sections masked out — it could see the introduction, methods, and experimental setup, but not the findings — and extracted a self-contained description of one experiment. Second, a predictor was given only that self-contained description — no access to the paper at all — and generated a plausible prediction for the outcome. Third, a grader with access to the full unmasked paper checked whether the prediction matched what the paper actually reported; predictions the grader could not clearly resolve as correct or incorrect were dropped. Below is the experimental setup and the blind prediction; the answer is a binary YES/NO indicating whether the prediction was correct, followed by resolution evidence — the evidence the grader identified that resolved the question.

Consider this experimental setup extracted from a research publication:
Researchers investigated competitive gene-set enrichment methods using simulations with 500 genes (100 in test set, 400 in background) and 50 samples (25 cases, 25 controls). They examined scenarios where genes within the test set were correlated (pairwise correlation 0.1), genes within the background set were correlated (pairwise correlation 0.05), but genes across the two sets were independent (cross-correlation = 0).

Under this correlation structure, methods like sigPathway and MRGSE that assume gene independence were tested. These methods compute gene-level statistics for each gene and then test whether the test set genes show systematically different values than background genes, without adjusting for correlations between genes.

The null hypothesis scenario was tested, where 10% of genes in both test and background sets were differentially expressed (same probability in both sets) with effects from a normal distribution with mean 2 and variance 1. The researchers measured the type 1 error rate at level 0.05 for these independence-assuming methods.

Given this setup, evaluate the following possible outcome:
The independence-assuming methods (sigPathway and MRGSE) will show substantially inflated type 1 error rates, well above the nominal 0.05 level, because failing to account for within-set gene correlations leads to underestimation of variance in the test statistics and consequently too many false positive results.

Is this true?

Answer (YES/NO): YES